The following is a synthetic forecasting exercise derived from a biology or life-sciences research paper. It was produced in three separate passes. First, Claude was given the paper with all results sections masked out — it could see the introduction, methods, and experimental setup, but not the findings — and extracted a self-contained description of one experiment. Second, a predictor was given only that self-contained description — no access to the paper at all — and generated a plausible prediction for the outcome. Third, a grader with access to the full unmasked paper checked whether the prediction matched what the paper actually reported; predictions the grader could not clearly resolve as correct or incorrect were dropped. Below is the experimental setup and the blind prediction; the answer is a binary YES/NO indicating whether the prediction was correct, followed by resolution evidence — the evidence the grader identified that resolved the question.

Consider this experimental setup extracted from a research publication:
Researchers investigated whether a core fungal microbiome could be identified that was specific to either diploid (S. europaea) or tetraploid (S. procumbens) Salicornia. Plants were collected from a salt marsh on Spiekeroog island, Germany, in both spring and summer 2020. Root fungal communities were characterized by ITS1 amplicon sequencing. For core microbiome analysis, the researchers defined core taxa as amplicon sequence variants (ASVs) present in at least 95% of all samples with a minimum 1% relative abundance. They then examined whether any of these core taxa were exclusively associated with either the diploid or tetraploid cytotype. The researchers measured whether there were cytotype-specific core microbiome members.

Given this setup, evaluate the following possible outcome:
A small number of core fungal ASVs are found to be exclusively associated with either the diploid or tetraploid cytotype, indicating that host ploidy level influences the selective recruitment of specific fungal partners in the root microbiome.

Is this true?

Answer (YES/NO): NO